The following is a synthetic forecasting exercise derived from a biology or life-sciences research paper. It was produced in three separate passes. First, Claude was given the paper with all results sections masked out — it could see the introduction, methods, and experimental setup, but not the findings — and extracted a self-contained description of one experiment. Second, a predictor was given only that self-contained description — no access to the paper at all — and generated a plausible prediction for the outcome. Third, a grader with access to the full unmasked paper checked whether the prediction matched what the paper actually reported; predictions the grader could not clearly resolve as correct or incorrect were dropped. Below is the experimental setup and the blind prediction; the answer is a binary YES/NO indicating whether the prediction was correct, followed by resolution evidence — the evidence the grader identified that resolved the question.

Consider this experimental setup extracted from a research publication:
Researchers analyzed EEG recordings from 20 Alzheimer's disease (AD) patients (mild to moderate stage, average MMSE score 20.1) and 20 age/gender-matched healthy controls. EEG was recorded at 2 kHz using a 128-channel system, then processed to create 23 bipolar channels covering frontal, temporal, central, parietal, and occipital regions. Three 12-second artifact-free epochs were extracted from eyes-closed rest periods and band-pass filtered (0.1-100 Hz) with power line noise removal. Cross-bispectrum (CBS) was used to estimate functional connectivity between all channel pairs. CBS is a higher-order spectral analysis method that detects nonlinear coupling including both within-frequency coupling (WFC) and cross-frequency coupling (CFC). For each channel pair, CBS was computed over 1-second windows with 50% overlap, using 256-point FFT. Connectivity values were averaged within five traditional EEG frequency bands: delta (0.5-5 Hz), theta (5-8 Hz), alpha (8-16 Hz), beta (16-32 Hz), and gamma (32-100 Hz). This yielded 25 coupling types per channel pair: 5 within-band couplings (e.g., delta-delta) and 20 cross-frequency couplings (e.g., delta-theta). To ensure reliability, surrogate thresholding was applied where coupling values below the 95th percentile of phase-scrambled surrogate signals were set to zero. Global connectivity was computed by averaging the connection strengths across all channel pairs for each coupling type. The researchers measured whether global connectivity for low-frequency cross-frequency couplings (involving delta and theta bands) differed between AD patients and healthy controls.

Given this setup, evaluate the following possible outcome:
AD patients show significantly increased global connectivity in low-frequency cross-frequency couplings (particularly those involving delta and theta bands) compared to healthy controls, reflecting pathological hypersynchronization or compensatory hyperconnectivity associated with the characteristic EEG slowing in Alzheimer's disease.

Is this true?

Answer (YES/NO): YES